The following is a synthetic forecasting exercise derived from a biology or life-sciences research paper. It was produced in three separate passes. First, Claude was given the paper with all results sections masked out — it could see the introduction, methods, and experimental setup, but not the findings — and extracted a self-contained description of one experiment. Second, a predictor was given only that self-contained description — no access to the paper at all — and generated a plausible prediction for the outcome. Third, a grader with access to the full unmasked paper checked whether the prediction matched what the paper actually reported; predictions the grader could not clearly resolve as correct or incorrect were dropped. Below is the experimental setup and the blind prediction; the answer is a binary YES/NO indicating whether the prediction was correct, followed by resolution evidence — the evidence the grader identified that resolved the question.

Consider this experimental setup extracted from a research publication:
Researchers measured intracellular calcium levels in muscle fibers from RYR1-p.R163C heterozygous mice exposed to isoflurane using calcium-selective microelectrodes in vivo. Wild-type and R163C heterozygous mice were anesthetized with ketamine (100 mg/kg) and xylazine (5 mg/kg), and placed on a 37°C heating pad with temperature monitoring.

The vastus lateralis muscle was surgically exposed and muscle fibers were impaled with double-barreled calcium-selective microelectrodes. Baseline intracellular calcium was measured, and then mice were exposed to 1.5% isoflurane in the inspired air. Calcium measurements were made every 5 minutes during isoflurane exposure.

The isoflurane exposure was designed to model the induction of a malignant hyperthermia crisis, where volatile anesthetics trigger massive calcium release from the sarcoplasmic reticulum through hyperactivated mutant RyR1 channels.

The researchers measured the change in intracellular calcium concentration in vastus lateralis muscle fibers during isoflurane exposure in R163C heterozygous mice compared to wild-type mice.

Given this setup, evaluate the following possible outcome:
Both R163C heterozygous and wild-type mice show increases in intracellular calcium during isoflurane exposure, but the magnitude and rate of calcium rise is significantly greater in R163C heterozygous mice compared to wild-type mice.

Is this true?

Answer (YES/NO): NO